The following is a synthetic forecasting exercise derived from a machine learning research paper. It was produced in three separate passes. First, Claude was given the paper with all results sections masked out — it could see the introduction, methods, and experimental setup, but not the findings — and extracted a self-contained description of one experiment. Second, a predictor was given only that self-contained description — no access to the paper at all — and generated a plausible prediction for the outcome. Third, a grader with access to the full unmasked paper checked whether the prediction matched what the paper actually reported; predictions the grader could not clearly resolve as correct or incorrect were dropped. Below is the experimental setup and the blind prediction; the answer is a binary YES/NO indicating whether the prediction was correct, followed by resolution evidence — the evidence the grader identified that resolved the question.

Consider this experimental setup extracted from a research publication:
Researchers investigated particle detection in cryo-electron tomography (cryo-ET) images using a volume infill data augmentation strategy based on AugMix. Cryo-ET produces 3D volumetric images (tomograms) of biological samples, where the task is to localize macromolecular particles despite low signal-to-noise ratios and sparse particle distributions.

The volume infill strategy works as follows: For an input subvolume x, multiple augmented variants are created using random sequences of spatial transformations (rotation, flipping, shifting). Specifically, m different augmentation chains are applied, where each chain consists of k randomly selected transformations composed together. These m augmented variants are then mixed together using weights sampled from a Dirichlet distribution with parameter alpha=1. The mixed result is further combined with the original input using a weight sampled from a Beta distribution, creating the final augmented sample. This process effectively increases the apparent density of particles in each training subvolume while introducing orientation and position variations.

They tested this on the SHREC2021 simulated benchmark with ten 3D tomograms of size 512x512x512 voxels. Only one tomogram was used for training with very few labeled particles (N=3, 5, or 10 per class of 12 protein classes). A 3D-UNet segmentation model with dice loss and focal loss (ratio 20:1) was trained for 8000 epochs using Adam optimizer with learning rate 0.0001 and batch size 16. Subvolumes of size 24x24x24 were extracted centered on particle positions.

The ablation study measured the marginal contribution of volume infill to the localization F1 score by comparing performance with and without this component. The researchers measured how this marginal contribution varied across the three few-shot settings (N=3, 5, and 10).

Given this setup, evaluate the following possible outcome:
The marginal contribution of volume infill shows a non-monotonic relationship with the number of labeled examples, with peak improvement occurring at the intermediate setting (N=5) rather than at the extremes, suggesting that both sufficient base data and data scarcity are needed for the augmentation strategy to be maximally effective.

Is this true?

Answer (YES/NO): NO